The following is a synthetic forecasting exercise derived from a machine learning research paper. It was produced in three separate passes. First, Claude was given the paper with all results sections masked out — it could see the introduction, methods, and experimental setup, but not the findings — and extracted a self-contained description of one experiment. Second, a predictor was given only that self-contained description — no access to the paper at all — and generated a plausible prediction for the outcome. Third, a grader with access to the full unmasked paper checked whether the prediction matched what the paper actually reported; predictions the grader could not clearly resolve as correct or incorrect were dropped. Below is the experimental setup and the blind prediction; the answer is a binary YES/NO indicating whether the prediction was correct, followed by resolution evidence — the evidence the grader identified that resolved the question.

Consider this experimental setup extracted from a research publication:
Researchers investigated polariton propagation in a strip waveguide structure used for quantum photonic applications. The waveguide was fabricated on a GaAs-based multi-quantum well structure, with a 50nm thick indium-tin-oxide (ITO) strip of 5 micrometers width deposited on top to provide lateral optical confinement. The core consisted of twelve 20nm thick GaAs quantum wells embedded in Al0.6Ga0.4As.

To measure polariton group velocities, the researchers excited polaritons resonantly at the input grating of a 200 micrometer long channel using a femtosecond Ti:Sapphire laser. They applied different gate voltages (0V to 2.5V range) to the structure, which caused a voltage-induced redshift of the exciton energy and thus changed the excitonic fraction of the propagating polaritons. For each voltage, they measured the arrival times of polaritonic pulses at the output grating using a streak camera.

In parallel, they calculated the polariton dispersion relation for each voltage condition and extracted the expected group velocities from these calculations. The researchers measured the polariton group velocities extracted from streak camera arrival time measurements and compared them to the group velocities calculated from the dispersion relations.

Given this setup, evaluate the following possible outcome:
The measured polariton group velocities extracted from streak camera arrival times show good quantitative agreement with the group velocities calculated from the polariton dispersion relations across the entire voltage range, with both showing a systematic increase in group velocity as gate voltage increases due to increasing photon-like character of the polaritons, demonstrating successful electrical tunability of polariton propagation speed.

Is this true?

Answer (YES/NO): NO